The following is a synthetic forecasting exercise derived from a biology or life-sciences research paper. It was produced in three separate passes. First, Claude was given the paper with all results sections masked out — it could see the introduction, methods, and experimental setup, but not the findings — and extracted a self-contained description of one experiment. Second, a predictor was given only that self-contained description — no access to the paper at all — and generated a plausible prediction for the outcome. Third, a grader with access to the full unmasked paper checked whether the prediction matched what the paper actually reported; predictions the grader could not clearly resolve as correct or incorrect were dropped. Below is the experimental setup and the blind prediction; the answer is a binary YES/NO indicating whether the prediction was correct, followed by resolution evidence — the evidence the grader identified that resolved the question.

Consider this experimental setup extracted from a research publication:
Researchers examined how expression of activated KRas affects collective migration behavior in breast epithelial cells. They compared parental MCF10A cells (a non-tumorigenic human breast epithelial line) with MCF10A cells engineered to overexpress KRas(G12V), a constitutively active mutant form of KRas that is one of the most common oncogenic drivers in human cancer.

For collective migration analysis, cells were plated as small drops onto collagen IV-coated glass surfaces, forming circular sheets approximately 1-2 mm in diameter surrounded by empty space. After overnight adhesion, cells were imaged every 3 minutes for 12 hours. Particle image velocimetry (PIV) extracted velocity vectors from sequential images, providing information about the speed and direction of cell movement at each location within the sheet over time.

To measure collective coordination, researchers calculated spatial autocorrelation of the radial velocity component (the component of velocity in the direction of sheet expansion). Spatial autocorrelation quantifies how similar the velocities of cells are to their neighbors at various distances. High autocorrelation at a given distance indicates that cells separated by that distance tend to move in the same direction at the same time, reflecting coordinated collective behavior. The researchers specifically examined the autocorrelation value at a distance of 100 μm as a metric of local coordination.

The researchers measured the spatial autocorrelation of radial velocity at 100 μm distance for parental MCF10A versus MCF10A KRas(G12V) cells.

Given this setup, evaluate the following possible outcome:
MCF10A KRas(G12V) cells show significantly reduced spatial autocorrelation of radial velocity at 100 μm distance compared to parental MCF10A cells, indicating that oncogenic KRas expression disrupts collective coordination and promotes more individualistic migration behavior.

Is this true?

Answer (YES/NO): YES